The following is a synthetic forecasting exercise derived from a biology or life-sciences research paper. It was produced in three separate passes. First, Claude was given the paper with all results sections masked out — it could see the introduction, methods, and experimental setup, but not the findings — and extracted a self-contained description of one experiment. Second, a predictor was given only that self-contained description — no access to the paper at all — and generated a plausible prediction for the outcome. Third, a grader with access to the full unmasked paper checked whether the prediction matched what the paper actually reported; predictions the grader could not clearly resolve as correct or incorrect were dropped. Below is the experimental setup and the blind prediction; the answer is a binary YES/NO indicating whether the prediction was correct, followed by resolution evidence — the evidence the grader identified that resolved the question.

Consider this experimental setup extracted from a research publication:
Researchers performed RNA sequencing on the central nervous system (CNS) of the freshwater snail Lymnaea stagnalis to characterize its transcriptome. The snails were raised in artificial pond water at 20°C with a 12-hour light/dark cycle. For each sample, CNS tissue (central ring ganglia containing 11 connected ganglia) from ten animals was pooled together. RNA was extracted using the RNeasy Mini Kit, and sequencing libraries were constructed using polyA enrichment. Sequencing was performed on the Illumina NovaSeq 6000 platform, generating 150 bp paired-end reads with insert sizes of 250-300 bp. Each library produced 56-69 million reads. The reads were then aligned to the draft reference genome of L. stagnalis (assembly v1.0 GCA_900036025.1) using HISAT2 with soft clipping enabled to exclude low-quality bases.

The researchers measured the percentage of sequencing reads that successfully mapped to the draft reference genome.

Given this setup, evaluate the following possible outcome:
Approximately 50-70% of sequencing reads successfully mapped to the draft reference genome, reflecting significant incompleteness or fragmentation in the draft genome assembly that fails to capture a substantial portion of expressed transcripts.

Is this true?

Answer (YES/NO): NO